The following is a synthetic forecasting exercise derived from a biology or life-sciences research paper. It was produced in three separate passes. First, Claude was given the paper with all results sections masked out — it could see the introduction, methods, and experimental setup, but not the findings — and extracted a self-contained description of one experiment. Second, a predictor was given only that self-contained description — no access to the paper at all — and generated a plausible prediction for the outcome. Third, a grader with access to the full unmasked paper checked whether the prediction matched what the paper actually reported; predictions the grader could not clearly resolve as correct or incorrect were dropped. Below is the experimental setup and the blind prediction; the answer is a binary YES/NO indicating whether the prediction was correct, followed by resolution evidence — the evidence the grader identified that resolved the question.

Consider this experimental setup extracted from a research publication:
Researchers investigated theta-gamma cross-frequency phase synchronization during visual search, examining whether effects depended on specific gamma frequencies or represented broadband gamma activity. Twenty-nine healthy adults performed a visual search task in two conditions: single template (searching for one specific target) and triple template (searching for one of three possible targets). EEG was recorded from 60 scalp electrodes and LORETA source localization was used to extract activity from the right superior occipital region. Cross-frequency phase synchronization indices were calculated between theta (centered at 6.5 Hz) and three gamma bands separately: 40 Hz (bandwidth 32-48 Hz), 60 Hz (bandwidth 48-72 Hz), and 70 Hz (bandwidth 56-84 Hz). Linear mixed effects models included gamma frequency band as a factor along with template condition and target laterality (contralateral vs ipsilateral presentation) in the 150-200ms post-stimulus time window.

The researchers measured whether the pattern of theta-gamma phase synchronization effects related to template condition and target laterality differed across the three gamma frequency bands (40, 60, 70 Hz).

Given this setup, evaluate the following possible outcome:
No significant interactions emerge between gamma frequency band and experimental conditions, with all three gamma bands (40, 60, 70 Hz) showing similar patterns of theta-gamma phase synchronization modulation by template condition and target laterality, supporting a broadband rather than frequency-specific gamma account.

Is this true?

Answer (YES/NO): NO